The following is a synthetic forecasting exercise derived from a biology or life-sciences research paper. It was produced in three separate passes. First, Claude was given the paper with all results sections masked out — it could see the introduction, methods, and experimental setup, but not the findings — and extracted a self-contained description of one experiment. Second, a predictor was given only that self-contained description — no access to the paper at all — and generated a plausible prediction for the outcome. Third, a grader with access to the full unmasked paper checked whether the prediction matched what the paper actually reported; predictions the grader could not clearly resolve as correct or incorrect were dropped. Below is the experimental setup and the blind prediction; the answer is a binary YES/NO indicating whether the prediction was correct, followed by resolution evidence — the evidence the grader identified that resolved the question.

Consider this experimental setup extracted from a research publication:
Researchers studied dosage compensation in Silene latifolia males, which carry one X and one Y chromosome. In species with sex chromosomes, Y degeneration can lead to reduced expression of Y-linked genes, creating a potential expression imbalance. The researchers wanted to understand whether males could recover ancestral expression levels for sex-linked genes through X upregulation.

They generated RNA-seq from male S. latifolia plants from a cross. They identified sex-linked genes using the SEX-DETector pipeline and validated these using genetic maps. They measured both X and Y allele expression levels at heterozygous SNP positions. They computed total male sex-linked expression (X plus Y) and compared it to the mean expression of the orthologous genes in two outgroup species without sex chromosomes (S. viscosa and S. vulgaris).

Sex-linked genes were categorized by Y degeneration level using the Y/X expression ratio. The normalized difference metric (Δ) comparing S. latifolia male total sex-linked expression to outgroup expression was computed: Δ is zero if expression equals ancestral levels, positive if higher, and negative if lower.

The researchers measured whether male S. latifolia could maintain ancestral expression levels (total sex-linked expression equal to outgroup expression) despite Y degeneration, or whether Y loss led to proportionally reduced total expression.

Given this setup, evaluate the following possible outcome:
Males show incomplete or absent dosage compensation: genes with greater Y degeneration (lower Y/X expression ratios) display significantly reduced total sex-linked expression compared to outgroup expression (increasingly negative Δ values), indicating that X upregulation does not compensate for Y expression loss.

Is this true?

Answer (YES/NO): NO